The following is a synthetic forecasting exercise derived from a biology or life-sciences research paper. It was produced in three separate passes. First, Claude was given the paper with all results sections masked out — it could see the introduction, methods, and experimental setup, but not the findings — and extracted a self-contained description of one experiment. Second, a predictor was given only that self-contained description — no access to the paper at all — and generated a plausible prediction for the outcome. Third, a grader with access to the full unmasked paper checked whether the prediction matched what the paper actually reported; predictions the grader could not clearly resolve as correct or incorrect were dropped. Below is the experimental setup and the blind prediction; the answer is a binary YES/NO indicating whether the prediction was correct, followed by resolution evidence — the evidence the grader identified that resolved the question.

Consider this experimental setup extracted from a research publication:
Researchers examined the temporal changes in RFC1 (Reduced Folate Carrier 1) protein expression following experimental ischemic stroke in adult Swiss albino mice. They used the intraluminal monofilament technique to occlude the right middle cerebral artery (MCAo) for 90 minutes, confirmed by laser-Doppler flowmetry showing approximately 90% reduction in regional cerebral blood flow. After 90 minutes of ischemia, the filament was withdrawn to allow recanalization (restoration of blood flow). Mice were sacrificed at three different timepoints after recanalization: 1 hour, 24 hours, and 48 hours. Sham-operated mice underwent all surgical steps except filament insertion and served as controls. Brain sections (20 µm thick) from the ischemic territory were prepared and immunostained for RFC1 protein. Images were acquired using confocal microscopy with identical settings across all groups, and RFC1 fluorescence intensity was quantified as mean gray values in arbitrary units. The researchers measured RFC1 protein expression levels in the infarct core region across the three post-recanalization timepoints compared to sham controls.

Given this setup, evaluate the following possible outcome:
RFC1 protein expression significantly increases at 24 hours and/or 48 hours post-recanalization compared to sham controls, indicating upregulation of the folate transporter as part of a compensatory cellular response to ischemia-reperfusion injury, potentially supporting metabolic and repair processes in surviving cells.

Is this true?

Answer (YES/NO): NO